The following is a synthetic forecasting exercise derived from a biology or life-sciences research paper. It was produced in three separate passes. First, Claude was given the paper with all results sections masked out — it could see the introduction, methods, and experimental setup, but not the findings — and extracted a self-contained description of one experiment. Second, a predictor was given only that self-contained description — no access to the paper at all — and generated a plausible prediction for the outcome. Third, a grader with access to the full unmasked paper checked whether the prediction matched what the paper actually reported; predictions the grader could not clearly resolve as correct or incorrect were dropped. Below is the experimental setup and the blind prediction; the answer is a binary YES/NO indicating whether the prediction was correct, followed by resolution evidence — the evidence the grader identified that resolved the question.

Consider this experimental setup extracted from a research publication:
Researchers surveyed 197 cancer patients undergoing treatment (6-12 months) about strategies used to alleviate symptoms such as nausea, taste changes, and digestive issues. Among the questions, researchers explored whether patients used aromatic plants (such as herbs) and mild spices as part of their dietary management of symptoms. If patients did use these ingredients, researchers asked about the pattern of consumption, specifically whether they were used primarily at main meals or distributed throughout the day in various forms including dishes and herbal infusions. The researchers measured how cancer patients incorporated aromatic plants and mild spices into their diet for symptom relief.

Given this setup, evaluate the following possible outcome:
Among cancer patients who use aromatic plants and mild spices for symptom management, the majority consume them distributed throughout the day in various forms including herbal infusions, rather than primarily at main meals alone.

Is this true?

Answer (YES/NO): YES